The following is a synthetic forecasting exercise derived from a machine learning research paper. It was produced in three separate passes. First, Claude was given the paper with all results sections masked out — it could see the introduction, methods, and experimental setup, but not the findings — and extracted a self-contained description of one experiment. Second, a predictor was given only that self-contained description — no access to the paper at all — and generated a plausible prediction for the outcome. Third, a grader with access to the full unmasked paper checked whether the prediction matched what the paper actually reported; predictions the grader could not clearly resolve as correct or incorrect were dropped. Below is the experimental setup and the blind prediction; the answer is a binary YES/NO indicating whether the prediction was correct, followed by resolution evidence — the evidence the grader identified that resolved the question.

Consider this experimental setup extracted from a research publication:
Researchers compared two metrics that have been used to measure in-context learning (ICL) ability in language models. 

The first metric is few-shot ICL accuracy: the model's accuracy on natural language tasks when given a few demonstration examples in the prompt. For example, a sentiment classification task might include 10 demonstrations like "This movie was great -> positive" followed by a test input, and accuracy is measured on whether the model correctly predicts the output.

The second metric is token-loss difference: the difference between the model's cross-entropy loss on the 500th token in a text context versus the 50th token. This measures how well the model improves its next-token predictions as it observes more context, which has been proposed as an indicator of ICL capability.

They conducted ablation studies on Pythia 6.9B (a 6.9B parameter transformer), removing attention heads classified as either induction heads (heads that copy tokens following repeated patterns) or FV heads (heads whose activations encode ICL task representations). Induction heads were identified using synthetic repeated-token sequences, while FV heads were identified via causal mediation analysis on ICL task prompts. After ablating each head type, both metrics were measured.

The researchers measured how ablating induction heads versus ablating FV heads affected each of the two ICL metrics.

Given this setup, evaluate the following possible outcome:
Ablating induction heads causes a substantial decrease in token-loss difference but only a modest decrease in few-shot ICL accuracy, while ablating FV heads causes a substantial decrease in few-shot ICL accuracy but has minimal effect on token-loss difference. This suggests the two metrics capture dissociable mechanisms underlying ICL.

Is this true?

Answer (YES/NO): YES